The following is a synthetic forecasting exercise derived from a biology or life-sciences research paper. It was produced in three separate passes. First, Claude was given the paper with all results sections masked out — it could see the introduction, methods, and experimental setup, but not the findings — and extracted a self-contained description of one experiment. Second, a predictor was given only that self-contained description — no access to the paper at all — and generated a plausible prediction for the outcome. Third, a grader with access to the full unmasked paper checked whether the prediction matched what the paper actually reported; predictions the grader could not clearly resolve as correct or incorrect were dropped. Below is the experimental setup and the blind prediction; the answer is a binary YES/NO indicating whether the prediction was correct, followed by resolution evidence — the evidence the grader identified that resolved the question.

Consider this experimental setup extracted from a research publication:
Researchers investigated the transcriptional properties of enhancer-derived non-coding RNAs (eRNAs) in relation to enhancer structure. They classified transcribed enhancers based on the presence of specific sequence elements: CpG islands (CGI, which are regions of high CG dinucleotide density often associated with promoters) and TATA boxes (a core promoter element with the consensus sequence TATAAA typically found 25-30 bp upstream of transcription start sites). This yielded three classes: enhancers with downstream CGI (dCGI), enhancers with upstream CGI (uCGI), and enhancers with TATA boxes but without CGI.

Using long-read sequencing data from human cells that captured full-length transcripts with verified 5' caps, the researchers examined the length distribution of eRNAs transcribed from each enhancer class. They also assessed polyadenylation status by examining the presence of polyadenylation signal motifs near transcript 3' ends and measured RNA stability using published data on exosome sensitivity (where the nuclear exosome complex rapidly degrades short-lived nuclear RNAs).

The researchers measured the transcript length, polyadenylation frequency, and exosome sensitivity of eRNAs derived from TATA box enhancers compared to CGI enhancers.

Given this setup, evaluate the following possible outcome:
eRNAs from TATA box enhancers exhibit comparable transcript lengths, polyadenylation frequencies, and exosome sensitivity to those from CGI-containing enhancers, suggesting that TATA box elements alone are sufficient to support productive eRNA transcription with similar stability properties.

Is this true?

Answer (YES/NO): NO